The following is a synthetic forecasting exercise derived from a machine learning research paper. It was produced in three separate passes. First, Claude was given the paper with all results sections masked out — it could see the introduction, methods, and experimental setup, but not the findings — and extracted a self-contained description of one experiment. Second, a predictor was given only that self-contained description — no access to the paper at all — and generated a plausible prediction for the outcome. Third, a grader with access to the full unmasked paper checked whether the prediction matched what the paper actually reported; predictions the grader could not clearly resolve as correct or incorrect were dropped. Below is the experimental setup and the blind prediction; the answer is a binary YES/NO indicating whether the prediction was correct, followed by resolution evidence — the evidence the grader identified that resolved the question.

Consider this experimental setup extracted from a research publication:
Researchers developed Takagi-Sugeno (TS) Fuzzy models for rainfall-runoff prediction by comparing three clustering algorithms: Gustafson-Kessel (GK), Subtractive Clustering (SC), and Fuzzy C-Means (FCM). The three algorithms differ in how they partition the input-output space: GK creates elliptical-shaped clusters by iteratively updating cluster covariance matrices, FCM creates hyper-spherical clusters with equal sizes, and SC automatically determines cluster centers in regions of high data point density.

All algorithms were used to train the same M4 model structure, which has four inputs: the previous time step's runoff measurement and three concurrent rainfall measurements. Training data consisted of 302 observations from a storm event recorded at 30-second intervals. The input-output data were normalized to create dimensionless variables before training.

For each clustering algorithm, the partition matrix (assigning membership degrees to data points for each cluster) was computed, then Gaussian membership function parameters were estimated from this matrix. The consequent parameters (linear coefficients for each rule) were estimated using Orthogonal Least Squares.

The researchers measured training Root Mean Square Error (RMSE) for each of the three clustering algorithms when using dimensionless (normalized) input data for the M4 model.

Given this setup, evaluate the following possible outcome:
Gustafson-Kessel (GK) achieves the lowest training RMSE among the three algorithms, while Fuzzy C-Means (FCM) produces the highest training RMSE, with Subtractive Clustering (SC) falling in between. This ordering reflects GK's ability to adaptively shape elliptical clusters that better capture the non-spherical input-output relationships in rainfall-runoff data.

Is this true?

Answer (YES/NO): YES